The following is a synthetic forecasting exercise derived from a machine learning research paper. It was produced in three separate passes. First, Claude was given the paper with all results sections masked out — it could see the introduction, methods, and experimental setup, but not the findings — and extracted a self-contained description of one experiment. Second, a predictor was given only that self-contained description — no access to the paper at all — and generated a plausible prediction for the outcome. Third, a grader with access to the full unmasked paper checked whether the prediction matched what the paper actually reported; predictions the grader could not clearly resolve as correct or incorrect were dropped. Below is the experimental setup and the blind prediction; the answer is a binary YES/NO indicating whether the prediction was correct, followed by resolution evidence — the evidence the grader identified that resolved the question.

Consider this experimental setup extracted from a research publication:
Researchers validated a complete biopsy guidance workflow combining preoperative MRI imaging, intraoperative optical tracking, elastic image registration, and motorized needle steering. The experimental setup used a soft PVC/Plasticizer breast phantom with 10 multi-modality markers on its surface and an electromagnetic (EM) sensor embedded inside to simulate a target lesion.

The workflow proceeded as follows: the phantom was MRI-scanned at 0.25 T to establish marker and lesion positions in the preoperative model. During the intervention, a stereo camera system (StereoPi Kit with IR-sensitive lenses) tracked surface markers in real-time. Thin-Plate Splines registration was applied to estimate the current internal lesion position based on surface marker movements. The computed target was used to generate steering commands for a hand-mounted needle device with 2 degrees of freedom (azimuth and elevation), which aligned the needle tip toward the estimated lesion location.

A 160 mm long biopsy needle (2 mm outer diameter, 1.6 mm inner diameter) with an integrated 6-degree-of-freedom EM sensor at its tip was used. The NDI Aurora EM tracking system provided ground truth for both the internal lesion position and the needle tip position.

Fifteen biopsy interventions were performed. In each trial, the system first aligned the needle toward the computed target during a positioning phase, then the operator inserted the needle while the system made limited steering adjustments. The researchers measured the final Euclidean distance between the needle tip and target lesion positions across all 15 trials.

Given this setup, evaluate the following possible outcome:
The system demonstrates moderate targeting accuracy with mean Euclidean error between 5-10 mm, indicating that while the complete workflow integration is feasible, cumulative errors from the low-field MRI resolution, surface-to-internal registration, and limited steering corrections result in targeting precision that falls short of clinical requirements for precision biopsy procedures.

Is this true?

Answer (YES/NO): NO